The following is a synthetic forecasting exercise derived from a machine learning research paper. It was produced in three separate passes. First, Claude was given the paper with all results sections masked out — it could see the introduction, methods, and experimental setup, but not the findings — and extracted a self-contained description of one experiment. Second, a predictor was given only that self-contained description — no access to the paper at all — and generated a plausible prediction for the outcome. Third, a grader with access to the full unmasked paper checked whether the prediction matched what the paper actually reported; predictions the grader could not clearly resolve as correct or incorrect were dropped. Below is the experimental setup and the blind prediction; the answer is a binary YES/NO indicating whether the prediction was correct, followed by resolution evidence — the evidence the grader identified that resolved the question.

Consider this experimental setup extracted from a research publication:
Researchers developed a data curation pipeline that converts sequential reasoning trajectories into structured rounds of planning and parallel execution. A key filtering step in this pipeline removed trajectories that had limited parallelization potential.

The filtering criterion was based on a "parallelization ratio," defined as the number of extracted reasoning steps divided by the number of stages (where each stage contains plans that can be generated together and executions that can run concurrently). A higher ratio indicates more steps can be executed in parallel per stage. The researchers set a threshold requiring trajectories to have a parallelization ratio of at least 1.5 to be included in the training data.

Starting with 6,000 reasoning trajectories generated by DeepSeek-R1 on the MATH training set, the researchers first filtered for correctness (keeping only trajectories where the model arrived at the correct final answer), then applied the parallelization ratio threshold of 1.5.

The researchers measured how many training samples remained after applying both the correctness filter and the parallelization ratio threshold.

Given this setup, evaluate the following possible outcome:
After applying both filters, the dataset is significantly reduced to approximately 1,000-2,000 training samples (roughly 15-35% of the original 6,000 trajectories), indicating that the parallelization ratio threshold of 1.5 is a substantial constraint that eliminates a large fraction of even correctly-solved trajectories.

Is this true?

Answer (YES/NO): YES